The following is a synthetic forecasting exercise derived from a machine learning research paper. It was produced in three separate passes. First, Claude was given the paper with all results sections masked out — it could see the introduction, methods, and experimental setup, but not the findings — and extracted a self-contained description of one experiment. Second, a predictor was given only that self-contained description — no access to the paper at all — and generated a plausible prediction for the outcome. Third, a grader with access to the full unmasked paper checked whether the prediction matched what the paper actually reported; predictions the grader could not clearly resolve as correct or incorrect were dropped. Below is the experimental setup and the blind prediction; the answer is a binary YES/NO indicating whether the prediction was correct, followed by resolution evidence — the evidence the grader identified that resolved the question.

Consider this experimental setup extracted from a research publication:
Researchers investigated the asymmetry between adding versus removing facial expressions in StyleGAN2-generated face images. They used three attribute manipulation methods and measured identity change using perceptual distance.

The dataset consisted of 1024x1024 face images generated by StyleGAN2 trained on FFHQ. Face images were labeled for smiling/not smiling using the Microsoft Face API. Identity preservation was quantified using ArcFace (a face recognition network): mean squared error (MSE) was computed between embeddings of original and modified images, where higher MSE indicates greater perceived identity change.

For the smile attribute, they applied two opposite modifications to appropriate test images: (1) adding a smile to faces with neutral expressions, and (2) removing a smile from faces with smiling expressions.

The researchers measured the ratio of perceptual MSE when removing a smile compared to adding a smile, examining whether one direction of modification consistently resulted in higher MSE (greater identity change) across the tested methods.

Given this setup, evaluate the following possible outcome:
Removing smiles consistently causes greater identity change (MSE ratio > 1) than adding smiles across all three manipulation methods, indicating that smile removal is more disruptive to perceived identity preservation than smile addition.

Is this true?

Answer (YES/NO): YES